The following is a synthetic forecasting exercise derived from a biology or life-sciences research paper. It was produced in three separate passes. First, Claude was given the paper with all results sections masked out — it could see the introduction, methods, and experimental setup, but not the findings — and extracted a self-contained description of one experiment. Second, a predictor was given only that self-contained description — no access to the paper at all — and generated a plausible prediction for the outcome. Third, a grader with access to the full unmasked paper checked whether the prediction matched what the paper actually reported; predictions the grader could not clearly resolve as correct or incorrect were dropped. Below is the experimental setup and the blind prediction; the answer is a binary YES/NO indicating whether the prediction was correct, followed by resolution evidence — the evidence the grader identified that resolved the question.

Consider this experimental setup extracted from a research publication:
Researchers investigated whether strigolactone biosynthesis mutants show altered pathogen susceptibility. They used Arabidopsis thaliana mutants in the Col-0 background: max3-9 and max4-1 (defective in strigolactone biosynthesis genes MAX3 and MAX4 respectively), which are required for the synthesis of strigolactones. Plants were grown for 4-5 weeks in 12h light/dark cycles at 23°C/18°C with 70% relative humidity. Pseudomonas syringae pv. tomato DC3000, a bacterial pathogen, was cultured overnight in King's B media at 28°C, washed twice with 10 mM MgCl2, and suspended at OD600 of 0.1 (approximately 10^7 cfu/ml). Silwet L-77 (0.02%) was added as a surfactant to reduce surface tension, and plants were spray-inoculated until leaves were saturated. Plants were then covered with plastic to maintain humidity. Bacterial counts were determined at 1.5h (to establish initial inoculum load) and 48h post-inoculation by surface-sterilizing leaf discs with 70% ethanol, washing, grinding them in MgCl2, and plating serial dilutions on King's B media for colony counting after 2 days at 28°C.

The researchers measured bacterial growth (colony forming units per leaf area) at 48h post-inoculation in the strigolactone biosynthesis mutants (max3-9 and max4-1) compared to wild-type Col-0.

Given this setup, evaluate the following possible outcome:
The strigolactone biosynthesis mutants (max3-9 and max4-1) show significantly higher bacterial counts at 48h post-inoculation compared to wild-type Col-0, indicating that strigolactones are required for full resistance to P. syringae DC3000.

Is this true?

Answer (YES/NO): YES